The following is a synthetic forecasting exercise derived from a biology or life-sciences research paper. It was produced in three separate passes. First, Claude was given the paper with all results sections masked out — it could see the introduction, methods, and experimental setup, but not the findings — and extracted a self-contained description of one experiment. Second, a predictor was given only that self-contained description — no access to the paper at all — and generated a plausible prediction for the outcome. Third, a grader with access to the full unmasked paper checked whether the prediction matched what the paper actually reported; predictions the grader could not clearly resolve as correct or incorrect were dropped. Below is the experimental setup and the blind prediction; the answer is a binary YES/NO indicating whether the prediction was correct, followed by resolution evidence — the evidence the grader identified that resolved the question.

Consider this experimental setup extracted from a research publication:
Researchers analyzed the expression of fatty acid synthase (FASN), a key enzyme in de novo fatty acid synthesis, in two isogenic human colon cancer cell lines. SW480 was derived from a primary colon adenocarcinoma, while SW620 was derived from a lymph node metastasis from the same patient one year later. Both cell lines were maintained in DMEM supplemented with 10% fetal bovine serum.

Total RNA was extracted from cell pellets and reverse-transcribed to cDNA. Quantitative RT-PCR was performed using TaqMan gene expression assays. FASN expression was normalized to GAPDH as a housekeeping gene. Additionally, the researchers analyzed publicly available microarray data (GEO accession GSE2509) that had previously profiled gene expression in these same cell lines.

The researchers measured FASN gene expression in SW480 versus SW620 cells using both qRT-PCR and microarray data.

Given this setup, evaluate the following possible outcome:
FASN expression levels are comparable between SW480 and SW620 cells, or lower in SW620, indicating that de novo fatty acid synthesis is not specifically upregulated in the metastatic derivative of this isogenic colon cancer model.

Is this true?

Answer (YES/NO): NO